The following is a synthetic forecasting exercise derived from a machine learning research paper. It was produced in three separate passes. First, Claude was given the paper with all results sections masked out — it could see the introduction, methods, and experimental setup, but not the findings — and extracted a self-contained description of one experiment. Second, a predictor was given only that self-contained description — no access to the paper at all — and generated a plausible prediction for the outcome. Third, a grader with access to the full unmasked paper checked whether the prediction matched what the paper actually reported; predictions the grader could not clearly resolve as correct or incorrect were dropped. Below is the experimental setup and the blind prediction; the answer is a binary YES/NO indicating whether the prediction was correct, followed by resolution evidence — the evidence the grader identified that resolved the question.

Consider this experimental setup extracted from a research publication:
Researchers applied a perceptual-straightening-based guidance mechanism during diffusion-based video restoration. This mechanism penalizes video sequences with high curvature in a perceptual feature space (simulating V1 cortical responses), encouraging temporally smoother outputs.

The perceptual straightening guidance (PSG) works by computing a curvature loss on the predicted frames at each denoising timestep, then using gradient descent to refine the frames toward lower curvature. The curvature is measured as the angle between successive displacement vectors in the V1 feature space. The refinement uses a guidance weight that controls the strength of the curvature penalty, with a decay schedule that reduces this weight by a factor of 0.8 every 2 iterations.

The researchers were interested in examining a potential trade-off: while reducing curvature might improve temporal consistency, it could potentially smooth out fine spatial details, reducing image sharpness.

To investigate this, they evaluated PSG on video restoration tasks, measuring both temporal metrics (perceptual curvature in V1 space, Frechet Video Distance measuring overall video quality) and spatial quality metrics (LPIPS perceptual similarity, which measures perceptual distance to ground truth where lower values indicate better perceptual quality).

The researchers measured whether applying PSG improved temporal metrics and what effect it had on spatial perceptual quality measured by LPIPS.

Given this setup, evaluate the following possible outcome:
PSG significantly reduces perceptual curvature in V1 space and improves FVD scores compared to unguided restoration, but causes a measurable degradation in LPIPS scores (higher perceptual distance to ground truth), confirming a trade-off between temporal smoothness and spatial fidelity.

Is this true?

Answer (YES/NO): NO